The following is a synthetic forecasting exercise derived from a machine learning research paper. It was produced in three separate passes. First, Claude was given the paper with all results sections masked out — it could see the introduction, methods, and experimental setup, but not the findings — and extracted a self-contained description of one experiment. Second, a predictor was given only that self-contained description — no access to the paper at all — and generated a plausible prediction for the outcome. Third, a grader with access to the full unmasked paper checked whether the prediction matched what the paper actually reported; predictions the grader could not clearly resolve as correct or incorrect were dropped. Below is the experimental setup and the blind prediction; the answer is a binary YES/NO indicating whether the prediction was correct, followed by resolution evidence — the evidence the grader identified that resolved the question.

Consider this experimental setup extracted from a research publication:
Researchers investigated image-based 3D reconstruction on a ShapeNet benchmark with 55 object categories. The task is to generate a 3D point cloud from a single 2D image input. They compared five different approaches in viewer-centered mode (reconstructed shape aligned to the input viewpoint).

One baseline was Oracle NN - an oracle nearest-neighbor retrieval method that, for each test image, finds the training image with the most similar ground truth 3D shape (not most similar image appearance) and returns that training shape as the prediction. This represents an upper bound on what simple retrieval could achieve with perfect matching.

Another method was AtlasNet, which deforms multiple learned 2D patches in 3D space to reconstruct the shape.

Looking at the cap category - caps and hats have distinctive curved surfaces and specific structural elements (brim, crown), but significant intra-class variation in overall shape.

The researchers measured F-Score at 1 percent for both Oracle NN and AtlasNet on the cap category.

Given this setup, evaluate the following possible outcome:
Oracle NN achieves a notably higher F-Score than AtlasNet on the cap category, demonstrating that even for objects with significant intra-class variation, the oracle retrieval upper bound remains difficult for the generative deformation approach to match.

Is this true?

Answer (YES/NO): YES